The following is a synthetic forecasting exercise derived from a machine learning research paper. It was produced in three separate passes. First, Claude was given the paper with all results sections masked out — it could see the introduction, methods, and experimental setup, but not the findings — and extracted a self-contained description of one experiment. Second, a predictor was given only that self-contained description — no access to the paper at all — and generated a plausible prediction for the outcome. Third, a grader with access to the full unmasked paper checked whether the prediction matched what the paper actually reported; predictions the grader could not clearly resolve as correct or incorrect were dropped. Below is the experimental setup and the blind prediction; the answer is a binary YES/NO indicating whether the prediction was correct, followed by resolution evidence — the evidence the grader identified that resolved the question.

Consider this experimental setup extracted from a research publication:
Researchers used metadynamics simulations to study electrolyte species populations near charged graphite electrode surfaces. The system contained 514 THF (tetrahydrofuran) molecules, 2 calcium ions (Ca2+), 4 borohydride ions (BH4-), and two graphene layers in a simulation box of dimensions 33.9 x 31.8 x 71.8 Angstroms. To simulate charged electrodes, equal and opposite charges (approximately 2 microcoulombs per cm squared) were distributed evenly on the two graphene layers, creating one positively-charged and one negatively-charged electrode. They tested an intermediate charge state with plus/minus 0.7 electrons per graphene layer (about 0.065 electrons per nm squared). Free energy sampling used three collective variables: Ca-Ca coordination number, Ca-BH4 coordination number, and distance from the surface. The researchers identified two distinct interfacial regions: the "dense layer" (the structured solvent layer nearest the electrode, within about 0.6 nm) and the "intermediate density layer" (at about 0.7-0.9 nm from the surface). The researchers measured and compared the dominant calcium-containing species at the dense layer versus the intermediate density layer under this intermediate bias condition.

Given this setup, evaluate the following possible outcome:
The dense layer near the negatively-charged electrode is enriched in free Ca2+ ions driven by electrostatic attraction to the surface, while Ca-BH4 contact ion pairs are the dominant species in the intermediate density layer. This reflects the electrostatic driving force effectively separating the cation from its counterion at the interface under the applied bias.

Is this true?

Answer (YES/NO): NO